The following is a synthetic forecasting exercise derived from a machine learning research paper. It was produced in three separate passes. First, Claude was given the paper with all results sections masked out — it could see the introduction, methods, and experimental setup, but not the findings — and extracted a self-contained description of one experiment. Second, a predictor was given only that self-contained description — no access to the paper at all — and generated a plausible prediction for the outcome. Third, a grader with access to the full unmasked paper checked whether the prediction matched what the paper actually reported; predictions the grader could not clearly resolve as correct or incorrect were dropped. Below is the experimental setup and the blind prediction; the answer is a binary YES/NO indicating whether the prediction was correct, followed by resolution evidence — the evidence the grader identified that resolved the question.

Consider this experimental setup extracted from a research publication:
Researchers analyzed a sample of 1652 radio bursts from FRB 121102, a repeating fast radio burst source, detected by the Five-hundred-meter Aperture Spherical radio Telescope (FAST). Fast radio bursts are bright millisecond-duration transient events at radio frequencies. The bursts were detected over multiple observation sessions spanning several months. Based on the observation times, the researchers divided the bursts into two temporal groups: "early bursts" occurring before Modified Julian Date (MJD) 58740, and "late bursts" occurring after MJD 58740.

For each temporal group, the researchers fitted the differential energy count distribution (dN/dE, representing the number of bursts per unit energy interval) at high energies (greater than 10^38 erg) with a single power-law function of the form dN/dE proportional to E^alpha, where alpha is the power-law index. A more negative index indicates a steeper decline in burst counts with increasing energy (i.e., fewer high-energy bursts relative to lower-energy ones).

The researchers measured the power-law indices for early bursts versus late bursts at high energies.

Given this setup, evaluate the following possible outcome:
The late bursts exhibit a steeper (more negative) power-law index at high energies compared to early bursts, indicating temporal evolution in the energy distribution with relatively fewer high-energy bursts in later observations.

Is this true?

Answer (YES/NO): YES